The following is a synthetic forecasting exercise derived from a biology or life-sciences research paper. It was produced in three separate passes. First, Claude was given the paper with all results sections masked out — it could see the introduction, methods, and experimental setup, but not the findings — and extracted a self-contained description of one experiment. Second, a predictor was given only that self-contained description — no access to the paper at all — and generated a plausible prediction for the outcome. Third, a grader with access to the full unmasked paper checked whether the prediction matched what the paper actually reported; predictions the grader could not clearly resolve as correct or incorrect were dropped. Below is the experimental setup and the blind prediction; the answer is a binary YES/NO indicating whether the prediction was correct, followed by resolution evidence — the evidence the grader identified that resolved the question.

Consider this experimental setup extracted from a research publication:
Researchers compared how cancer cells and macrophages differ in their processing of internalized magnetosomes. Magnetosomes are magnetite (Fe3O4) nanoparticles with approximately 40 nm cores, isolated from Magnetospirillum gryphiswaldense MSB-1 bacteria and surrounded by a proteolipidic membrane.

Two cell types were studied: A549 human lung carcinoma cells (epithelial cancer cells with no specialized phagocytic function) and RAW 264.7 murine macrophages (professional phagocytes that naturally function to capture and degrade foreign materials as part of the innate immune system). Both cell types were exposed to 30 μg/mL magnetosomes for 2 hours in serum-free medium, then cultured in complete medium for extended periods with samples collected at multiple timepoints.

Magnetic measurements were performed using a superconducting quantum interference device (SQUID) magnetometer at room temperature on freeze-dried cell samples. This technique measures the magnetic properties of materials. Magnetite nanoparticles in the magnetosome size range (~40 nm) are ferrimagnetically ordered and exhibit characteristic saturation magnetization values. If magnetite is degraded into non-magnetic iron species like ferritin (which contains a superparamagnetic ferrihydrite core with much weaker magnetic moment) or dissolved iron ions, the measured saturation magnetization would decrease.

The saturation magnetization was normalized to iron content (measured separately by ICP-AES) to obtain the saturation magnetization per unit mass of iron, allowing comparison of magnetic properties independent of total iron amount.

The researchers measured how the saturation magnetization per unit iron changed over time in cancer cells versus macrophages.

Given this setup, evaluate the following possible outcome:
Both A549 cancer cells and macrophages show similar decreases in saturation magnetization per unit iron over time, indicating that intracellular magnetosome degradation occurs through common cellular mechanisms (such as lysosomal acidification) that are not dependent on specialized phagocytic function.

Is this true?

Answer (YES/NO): NO